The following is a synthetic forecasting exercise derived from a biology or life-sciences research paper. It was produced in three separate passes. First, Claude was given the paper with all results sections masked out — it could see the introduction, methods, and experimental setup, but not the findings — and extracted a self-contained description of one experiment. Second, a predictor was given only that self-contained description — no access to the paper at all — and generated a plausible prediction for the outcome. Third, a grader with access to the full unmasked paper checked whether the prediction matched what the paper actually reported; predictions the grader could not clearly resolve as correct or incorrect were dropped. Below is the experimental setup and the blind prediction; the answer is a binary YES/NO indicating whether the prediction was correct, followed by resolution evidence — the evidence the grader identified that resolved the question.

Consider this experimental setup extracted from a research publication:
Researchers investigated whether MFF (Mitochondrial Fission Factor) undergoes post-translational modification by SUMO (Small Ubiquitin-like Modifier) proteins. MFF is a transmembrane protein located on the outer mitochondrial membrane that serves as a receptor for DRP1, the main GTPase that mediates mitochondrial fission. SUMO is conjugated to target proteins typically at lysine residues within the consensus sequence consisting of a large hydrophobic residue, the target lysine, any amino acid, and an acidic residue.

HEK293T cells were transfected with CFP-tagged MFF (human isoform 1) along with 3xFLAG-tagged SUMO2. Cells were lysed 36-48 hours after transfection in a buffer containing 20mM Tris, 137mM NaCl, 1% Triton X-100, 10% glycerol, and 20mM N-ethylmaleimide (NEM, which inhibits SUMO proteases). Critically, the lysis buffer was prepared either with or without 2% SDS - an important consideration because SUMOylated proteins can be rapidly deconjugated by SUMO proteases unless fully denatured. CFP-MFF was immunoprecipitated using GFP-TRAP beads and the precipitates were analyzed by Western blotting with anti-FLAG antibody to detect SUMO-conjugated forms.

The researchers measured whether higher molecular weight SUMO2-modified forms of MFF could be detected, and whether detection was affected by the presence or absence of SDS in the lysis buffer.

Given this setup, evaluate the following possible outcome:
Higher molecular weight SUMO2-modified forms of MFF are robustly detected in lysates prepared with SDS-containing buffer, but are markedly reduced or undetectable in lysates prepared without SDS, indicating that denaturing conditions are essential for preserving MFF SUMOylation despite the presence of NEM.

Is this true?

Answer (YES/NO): YES